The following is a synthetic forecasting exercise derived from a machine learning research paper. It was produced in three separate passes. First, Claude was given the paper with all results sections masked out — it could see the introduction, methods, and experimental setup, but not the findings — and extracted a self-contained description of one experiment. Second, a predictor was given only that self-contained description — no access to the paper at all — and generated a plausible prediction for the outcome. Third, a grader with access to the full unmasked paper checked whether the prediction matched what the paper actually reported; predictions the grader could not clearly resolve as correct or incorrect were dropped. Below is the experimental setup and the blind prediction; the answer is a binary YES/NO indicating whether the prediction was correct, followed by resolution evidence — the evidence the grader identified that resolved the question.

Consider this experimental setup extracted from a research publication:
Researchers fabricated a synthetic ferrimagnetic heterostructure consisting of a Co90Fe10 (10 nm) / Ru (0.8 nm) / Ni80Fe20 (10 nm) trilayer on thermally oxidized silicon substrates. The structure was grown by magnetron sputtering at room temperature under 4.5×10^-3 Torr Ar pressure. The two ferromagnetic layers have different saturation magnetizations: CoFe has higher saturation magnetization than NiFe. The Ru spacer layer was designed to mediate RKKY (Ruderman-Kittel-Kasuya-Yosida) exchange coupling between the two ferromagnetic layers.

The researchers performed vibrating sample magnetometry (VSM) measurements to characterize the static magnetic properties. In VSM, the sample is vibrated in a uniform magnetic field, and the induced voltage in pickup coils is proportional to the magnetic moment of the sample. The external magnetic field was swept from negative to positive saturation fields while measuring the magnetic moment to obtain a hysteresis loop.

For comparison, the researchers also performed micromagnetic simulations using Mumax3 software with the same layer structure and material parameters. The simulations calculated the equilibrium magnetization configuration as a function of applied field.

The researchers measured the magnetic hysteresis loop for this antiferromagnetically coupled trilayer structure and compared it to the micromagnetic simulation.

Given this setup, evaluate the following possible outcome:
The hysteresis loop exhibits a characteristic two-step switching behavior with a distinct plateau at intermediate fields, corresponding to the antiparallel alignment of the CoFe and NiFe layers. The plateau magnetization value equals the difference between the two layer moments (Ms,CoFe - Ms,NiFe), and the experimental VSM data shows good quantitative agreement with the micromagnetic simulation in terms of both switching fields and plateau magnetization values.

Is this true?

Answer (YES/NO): YES